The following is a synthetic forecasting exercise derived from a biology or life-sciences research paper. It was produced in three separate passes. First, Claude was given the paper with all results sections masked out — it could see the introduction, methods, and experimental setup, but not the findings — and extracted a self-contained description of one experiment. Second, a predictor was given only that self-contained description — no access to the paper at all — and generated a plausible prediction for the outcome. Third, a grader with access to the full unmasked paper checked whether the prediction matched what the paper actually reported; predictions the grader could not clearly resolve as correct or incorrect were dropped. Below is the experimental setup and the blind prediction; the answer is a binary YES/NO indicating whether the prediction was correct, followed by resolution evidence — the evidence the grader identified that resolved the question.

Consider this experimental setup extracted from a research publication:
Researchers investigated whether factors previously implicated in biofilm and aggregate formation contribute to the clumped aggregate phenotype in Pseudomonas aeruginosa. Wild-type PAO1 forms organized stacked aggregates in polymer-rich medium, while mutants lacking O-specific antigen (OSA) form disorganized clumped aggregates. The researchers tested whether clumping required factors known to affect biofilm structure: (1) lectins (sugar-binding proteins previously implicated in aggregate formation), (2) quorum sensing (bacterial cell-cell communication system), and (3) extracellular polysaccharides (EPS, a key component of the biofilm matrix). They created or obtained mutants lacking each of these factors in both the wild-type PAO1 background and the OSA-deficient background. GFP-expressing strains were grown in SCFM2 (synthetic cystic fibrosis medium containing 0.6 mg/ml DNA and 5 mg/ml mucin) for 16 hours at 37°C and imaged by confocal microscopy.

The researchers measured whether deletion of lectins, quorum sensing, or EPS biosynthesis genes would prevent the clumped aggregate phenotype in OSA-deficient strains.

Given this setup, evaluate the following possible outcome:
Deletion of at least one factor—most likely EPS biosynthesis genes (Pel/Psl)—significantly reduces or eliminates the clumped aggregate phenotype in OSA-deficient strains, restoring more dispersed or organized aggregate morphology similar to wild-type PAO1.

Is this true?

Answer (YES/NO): NO